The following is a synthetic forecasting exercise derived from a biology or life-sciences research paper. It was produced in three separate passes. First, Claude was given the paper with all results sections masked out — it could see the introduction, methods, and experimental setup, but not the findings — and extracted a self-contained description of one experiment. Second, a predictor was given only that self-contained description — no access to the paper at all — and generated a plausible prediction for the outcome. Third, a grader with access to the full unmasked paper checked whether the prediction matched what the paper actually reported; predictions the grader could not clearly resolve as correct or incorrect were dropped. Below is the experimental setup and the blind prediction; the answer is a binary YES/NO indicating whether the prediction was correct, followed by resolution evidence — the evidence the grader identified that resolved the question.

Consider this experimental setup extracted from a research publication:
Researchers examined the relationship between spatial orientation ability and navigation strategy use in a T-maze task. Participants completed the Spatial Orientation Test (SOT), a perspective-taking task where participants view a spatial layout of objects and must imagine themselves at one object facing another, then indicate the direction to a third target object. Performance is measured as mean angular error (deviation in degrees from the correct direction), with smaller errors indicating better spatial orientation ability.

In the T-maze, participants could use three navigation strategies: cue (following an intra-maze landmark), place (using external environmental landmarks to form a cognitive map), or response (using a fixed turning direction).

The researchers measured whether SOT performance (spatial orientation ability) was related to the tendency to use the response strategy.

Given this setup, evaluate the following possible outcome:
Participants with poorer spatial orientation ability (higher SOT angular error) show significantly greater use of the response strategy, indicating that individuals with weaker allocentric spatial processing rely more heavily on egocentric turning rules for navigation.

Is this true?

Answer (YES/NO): NO